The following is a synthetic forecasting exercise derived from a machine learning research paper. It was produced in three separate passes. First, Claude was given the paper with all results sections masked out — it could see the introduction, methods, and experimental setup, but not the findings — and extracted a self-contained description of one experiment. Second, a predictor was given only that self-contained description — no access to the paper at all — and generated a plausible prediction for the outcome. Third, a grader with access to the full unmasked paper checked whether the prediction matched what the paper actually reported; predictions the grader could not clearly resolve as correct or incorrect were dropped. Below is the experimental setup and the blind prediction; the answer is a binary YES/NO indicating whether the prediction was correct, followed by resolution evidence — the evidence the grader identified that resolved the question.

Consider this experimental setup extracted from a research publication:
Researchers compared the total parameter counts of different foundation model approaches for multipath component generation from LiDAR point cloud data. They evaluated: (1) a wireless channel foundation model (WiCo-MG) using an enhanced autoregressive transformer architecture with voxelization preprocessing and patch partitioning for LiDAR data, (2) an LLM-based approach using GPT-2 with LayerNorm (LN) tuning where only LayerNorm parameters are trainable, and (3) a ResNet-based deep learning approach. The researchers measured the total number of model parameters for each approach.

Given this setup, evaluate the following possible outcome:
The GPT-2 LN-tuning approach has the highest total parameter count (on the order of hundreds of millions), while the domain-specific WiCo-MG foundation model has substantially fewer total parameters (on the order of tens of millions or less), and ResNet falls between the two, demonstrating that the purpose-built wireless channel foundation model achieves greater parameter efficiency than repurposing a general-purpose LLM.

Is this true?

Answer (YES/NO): NO